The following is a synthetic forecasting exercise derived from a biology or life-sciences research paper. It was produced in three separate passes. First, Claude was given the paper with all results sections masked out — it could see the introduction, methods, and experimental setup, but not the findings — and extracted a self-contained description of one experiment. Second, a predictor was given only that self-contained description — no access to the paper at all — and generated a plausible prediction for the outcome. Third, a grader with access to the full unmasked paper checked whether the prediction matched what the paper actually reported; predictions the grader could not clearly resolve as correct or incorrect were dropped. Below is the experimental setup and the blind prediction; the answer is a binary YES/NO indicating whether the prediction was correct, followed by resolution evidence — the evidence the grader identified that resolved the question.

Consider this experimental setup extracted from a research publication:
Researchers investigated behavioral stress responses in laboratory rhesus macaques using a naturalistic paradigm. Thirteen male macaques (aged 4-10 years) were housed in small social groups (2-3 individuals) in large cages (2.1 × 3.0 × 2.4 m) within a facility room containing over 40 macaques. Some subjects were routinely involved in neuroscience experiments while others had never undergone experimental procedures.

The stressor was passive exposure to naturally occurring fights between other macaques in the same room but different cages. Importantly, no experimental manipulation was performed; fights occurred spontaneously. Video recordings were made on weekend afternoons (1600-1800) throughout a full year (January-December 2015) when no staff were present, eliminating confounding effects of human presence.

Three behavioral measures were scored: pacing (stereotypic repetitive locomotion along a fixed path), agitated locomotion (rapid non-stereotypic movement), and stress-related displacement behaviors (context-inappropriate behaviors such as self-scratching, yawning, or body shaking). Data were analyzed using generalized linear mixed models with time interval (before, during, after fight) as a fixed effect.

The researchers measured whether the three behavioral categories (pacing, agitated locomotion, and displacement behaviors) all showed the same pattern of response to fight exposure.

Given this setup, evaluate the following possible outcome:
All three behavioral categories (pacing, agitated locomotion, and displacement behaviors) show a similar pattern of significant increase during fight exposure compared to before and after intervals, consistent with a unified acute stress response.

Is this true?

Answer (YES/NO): NO